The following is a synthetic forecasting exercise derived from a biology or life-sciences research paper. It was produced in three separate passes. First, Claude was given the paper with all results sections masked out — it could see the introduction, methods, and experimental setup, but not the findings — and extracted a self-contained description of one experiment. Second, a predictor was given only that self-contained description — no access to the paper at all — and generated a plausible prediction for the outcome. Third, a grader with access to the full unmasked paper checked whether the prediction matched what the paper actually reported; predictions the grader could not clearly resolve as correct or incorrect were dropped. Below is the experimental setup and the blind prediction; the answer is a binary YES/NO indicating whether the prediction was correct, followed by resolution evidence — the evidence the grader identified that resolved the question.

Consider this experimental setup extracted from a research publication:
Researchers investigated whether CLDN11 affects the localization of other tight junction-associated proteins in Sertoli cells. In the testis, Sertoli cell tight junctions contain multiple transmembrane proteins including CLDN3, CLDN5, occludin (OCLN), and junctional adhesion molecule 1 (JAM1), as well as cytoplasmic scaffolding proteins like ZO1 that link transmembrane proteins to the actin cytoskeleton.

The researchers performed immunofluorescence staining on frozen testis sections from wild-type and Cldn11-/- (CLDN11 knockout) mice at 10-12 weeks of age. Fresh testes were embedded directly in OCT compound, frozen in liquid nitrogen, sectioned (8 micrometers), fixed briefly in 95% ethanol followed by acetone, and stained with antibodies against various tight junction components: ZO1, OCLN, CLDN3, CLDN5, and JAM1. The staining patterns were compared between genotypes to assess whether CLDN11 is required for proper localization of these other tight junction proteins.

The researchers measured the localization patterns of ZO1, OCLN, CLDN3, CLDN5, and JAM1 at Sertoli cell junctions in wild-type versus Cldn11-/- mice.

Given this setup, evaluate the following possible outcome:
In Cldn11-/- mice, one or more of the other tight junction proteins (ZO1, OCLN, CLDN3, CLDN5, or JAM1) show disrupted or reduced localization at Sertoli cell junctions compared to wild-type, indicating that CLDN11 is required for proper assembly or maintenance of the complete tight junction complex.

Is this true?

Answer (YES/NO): YES